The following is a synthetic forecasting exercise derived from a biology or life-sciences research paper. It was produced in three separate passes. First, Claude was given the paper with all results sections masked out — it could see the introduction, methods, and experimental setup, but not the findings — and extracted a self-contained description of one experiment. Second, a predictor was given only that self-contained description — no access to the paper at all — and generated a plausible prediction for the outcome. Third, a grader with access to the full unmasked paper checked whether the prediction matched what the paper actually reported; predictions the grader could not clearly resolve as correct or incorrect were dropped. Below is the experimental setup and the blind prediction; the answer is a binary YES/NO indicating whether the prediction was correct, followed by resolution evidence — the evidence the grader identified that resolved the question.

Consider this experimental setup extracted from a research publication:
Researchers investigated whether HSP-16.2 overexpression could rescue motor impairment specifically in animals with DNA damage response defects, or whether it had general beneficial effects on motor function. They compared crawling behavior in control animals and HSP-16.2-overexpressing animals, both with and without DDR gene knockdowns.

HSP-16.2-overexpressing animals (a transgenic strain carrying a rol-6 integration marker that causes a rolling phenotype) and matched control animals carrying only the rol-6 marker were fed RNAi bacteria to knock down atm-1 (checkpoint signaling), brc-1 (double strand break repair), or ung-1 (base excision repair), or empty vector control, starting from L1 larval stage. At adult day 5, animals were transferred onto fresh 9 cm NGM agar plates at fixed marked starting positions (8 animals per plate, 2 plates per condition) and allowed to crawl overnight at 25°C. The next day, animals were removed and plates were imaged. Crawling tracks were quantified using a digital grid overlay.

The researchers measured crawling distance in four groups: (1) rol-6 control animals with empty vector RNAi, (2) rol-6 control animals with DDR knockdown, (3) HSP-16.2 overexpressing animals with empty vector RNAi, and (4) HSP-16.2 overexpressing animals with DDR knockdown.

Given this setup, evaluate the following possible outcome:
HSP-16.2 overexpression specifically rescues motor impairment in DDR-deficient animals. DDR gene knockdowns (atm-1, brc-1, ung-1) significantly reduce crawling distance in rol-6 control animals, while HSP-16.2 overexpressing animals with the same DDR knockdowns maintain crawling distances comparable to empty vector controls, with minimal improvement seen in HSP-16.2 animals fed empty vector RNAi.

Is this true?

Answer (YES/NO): NO